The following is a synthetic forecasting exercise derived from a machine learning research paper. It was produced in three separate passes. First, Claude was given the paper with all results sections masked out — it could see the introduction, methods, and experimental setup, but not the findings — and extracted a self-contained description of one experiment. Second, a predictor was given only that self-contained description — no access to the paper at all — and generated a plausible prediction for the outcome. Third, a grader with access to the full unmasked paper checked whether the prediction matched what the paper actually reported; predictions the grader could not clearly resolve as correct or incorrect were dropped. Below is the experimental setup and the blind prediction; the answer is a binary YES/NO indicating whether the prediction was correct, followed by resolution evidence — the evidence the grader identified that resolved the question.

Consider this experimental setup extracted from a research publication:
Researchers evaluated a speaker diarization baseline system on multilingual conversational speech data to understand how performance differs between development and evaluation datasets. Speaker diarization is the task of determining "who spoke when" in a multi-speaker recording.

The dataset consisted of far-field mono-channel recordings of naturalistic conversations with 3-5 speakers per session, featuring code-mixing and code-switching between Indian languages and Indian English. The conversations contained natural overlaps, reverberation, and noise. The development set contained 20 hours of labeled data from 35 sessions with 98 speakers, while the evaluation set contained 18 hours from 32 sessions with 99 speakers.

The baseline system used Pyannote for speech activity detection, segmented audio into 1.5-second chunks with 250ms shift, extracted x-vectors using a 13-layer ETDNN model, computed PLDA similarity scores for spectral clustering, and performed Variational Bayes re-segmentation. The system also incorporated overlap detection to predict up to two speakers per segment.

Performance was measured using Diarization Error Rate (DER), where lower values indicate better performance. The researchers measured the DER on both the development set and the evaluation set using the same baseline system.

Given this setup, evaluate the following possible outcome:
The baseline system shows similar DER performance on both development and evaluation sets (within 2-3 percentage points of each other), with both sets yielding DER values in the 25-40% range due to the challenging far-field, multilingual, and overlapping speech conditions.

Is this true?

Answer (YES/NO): NO